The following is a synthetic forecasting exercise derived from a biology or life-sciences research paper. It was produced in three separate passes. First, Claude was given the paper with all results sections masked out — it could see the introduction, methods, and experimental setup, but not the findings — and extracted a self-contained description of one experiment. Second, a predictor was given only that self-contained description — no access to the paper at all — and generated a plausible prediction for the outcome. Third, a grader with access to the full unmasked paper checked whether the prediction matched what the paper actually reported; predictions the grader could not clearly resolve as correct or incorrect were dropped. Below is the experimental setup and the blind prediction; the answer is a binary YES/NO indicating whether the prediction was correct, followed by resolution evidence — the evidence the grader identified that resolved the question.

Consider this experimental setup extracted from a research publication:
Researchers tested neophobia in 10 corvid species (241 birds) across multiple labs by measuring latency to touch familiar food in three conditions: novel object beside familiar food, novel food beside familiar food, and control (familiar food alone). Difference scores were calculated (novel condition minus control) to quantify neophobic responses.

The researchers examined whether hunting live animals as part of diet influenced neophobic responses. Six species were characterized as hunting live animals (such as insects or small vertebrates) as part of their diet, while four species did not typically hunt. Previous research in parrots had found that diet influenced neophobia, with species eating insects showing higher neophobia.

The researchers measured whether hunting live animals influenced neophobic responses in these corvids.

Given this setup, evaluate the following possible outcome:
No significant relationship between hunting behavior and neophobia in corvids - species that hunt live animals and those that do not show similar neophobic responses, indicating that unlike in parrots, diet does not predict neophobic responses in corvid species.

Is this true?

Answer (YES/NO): YES